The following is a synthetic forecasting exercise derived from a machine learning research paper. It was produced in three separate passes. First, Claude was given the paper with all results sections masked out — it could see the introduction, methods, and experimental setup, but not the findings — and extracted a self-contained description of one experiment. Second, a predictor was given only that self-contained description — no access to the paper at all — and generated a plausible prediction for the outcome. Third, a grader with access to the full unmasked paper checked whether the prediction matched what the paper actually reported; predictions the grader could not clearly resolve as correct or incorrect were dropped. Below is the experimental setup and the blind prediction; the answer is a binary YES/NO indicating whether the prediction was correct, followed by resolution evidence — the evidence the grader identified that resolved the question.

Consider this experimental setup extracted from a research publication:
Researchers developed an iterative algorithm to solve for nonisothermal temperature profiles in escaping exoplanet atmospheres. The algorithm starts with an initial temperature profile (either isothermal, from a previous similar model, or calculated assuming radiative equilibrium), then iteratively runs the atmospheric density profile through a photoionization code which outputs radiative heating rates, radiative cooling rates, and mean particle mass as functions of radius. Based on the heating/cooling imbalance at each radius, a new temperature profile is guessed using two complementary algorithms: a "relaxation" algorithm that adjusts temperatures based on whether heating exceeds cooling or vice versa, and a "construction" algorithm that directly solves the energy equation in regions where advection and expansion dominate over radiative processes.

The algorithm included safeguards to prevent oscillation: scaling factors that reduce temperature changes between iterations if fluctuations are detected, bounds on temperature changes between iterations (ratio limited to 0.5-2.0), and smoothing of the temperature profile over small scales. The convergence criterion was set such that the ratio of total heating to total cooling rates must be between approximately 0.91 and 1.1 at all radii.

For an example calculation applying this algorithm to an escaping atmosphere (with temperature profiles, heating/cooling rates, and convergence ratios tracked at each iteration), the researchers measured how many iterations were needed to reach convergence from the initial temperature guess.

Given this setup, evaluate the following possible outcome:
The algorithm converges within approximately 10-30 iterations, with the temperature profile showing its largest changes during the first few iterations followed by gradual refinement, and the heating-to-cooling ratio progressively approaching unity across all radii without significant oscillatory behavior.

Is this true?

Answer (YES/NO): NO